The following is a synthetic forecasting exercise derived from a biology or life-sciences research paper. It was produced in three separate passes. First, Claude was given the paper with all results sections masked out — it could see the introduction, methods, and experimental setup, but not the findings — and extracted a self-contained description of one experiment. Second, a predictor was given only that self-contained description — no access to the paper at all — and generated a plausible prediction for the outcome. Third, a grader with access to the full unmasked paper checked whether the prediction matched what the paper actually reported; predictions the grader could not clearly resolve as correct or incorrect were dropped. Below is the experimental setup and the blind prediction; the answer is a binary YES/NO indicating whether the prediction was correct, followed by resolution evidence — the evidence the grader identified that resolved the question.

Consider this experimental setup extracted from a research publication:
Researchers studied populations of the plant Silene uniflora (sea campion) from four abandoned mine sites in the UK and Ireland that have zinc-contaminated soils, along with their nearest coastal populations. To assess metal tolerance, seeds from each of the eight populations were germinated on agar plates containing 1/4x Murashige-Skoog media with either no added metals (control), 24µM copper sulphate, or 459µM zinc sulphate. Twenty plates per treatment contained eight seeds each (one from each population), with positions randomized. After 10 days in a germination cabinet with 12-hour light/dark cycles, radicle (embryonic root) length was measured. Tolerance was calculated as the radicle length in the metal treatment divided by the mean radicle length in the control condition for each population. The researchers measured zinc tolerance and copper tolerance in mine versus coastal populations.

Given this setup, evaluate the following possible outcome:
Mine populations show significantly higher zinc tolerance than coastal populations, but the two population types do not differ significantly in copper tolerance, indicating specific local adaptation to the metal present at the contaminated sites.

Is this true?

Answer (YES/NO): NO